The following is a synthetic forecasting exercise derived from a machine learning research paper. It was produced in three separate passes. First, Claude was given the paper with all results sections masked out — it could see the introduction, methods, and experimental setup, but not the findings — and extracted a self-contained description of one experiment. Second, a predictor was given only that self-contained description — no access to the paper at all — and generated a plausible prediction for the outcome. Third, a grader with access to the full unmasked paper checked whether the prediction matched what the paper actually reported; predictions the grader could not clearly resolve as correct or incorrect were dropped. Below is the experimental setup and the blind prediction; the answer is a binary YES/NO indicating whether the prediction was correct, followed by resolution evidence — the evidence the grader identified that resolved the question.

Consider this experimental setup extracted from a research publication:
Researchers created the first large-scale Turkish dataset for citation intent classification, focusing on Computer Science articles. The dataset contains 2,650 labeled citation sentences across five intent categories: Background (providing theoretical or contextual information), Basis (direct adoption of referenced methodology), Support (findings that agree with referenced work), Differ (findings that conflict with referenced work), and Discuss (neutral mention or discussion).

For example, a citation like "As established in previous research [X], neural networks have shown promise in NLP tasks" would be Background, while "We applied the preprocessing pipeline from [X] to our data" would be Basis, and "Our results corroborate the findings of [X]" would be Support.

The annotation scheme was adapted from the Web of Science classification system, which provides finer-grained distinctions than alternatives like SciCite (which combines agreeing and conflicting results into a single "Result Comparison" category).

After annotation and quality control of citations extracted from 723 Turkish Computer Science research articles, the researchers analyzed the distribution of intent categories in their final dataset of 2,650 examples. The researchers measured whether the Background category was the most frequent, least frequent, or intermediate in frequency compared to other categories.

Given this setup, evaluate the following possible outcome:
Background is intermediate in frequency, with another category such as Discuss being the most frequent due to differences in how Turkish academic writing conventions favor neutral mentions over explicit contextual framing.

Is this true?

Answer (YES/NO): NO